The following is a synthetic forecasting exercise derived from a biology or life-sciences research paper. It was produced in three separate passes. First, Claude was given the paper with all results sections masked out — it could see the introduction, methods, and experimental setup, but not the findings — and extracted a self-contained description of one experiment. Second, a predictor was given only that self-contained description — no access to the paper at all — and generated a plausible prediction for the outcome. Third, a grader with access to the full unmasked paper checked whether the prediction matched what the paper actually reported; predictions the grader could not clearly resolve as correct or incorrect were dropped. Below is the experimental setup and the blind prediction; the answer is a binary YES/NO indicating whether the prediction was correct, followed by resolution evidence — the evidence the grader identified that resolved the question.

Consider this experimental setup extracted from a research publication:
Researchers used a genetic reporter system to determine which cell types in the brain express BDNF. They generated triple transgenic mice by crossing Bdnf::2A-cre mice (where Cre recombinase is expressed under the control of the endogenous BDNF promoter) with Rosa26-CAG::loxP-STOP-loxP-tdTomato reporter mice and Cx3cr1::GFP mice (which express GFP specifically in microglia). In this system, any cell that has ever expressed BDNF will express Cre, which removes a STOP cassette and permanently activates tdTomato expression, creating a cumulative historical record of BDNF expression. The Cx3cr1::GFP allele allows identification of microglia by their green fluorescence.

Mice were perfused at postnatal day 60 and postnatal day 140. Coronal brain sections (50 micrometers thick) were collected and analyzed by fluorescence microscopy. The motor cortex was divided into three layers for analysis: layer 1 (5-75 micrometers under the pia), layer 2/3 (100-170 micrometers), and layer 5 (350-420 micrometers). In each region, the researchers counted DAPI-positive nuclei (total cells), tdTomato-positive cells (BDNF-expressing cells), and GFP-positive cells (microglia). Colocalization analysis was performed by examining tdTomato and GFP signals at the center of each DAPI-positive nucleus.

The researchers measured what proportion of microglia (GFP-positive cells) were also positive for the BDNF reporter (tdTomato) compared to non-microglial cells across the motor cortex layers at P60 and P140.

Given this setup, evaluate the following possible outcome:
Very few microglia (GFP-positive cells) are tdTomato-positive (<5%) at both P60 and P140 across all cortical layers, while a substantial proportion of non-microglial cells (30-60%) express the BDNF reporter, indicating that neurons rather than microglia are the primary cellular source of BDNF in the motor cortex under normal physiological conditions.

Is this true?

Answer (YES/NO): NO